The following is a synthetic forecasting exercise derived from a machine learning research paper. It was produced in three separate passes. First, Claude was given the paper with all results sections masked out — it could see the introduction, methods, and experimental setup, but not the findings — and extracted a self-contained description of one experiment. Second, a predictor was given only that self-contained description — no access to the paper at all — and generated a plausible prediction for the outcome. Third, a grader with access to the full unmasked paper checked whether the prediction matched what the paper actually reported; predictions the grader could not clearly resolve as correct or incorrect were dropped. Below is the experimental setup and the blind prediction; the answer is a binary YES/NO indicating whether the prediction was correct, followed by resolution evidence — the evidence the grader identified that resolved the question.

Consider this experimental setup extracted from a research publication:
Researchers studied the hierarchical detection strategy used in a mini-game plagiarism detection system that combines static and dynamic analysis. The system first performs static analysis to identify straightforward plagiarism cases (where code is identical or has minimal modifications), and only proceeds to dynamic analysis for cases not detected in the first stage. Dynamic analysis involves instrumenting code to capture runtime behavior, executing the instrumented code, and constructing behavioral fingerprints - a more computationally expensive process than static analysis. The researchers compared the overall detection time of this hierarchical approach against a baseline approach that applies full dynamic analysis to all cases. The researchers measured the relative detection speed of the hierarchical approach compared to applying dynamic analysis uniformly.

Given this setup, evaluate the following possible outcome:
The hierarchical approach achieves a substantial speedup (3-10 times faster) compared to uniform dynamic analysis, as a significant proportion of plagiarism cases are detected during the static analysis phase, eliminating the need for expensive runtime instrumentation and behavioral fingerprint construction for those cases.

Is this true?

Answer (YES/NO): YES